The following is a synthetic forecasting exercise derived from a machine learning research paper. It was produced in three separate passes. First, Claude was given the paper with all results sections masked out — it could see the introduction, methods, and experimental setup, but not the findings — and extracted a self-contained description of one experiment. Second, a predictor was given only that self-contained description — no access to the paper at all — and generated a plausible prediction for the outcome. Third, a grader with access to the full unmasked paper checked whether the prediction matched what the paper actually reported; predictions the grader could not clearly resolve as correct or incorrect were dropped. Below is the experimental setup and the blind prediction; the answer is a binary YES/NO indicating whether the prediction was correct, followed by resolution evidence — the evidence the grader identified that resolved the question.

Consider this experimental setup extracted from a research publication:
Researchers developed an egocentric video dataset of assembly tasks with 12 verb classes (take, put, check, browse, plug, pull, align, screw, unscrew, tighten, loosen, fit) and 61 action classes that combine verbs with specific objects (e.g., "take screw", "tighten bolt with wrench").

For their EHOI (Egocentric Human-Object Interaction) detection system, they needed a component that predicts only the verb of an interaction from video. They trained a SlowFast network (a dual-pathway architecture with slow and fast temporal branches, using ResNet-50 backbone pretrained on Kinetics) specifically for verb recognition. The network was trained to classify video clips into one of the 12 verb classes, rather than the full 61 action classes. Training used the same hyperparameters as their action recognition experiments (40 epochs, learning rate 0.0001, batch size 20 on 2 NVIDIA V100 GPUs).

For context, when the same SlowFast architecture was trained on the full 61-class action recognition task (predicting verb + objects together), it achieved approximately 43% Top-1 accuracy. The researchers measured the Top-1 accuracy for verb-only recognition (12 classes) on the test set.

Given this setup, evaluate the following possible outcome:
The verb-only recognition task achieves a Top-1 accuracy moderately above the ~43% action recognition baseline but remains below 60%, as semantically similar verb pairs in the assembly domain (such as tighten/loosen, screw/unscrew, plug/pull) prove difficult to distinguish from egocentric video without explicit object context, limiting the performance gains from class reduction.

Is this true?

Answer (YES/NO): YES